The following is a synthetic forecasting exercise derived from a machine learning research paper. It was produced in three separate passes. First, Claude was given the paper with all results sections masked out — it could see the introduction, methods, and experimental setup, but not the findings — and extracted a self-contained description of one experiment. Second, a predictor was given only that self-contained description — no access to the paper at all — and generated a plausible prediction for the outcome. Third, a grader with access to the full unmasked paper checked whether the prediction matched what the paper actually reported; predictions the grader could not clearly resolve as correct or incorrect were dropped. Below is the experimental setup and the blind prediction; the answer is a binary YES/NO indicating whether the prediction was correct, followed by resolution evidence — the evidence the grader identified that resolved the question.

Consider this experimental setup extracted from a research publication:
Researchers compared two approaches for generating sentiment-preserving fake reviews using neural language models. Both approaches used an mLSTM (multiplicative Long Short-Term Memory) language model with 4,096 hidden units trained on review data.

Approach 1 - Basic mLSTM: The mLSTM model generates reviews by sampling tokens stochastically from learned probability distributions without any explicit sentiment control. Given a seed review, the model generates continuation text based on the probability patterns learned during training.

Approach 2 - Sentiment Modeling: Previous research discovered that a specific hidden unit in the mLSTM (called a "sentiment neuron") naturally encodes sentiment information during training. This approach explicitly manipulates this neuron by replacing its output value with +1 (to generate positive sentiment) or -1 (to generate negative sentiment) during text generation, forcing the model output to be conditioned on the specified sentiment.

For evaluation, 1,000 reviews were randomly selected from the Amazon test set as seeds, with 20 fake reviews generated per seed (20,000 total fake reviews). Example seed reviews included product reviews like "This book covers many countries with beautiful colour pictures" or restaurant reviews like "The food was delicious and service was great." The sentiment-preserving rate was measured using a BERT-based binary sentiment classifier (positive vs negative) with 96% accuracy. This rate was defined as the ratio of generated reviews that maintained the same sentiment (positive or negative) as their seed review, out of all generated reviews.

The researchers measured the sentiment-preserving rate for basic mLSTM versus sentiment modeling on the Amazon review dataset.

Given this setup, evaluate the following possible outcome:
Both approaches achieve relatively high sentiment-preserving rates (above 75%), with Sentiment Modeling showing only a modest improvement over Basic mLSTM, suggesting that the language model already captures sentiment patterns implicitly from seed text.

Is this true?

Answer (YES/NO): NO